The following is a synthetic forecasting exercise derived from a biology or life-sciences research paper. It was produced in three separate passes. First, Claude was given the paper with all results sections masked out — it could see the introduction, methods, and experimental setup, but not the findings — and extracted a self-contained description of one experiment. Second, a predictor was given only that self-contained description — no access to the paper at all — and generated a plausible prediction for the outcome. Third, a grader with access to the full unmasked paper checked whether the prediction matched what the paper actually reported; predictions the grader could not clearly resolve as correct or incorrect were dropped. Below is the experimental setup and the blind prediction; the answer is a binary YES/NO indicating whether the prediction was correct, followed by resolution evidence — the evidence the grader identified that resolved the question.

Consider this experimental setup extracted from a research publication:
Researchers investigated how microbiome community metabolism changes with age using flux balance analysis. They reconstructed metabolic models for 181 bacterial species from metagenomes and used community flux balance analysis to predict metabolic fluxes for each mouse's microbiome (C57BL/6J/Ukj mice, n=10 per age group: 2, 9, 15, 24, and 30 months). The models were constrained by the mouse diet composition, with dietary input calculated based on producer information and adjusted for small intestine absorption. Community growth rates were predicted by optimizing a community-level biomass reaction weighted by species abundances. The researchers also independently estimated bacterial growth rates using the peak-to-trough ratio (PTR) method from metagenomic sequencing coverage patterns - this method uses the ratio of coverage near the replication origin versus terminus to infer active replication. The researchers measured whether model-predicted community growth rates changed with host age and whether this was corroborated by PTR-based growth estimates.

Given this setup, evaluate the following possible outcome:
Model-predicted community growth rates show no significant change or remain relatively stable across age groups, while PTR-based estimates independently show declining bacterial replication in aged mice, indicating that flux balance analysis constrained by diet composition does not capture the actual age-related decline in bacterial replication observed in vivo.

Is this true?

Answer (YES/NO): NO